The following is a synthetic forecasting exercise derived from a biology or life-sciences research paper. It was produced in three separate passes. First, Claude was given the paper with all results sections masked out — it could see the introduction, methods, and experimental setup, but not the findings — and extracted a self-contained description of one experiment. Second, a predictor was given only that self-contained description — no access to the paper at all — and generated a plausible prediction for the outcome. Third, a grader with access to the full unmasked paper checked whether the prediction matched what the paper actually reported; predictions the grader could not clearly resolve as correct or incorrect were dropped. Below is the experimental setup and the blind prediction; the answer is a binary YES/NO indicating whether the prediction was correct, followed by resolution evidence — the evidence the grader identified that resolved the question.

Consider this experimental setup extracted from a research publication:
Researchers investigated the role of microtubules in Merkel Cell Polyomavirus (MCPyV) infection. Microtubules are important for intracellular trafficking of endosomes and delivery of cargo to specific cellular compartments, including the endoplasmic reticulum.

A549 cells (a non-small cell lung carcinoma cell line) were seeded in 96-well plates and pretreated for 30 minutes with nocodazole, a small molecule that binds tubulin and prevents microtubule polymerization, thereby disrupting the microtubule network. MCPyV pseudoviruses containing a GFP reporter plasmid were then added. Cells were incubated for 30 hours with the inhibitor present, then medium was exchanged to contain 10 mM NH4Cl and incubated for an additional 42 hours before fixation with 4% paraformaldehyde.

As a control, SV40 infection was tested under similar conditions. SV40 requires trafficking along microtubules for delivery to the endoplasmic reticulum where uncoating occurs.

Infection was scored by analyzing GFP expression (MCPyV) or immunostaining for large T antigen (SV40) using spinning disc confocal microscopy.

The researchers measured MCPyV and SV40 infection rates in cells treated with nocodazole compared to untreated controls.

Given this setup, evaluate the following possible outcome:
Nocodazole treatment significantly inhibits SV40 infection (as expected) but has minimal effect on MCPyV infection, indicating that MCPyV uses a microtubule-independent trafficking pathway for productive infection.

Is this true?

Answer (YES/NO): NO